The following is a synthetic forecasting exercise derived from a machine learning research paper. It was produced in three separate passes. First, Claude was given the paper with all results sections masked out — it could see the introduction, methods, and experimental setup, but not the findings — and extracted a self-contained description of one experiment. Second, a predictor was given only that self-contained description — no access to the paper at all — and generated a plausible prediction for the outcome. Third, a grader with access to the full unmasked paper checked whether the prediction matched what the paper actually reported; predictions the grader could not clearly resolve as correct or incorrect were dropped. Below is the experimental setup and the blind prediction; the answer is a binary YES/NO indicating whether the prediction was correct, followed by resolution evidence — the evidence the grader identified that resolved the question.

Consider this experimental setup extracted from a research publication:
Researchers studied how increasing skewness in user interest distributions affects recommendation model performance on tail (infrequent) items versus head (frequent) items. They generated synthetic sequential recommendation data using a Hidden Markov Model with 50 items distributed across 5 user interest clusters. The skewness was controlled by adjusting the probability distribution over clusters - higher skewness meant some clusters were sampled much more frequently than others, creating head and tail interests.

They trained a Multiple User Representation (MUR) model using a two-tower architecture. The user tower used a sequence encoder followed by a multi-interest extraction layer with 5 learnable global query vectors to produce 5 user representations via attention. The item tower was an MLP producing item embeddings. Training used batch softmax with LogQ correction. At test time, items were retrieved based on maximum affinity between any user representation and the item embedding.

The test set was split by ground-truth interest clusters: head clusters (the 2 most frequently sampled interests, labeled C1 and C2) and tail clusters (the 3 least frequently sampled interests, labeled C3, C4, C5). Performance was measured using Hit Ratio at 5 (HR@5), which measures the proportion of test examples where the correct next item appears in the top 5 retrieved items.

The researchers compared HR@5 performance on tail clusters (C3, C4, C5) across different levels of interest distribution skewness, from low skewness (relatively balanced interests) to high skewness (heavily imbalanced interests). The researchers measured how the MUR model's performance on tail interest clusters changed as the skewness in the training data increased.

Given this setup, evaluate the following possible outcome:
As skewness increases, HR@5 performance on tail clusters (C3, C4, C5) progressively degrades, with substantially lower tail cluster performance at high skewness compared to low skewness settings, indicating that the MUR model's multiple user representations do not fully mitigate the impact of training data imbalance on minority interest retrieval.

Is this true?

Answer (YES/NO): YES